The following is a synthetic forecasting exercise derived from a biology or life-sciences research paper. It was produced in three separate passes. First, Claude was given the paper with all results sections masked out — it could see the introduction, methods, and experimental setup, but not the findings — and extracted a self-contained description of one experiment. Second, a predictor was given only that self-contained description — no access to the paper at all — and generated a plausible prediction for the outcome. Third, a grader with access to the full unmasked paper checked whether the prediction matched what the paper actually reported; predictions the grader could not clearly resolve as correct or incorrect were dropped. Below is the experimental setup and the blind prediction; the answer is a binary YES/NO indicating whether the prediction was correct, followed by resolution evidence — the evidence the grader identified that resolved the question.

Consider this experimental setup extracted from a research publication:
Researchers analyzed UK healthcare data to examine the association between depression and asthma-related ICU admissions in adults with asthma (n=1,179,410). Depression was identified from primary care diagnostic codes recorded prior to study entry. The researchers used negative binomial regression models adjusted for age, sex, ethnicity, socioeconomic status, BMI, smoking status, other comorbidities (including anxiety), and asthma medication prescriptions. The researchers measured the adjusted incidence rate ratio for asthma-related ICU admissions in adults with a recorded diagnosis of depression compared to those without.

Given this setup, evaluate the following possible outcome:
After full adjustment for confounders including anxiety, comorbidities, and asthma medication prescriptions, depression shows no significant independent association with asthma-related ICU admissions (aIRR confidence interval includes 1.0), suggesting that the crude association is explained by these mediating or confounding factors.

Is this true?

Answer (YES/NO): NO